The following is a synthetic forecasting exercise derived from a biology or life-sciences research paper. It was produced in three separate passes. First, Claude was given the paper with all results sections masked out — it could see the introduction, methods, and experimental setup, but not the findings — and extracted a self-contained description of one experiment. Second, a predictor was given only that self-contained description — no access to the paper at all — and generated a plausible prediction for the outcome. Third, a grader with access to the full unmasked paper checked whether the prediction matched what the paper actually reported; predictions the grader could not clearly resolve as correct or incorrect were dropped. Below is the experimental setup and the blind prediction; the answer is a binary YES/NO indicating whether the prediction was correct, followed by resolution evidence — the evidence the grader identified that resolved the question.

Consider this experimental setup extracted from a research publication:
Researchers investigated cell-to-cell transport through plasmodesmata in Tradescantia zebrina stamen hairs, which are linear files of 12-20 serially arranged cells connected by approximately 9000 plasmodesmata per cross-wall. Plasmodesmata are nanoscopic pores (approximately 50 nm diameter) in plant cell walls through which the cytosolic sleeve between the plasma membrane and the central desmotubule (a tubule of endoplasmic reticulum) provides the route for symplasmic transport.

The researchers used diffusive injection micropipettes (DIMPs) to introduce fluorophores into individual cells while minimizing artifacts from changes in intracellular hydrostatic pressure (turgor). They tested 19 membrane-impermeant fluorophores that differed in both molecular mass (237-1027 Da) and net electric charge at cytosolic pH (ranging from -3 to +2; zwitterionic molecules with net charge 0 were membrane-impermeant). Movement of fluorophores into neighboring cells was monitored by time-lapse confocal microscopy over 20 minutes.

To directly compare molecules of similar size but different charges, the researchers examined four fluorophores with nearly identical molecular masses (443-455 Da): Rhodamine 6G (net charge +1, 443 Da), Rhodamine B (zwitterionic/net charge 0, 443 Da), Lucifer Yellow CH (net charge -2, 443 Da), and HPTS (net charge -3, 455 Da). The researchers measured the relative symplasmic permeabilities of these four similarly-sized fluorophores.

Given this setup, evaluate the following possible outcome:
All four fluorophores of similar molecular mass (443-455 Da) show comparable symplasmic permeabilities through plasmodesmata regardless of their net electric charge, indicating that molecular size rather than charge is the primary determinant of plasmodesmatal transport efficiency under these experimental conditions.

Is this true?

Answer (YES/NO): NO